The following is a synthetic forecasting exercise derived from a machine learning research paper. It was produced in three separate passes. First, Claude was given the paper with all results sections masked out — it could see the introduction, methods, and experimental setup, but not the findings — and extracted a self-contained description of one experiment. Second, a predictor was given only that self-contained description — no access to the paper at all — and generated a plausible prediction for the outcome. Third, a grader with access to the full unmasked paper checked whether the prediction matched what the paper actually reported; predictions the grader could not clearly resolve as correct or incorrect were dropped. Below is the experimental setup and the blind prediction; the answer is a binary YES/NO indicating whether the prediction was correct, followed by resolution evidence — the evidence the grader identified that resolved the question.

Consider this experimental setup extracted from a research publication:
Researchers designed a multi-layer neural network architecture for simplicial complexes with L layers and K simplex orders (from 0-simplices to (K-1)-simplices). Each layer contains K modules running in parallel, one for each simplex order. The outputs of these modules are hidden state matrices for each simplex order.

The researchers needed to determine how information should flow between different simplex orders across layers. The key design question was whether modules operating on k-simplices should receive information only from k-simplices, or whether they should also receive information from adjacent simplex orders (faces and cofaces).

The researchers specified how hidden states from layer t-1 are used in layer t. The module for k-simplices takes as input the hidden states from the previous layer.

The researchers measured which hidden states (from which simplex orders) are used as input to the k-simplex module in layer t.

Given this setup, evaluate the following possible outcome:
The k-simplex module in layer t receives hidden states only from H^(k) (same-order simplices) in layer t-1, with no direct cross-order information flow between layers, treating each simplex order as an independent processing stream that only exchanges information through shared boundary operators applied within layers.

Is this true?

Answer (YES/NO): NO